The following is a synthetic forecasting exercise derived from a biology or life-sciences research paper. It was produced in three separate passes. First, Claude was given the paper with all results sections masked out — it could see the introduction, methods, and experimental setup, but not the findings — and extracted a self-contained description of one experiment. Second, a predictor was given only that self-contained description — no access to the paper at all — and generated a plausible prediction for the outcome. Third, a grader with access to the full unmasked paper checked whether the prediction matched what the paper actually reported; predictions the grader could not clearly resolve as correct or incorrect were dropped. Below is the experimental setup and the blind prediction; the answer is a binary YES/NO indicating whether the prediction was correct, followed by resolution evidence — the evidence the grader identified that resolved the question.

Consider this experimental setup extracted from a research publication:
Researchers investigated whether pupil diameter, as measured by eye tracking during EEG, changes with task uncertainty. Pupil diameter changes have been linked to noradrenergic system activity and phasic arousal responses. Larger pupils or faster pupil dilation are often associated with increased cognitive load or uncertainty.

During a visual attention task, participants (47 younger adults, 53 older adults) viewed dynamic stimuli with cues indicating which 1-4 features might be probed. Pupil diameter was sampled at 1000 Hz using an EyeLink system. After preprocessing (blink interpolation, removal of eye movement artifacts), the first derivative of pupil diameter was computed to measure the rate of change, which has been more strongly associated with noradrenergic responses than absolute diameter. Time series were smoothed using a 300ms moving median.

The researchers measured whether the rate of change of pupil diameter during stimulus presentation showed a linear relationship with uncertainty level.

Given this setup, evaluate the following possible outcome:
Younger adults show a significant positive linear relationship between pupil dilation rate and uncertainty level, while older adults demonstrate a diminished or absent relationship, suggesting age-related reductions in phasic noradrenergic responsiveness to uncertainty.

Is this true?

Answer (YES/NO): YES